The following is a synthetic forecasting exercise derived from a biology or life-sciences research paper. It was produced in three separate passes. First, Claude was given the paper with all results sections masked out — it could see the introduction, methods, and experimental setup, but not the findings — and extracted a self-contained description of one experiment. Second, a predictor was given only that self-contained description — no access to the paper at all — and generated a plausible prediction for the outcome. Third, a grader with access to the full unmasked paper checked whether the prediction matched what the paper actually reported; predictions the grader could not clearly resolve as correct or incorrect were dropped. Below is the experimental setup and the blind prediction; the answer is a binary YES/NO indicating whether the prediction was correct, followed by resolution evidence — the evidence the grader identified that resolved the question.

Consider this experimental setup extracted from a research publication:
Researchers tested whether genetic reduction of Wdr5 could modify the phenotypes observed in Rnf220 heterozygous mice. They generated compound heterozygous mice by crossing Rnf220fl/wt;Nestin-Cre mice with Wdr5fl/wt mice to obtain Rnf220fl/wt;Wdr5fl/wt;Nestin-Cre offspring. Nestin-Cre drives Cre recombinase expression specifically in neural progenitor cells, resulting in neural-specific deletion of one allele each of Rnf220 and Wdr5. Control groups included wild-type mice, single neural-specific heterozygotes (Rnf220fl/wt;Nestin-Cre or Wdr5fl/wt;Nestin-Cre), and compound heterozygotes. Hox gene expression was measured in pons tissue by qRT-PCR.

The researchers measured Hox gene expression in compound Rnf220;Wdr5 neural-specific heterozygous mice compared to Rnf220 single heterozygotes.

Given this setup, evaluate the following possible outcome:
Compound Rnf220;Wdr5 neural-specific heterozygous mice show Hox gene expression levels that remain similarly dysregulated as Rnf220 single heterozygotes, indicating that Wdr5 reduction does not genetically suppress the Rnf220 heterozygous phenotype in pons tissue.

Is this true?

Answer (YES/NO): NO